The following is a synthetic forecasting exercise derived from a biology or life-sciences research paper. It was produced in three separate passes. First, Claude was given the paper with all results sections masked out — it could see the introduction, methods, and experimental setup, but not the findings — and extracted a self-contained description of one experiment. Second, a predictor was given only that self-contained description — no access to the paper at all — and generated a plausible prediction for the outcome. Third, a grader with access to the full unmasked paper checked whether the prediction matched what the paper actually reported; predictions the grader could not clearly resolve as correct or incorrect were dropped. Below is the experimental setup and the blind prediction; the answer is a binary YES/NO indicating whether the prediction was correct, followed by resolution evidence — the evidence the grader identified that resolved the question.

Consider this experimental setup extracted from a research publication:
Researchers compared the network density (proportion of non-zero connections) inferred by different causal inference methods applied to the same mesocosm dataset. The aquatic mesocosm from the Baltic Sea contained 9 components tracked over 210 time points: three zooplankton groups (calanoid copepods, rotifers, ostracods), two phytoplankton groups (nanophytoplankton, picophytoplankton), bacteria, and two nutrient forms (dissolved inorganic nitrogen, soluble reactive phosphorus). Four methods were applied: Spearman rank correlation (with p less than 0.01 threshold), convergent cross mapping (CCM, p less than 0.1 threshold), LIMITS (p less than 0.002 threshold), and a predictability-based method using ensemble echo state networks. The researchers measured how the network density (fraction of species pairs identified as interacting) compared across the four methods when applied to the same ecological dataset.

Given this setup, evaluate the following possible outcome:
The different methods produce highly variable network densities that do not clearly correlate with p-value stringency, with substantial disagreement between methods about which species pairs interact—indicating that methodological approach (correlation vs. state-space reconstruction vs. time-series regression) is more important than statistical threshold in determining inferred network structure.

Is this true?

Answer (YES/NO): NO